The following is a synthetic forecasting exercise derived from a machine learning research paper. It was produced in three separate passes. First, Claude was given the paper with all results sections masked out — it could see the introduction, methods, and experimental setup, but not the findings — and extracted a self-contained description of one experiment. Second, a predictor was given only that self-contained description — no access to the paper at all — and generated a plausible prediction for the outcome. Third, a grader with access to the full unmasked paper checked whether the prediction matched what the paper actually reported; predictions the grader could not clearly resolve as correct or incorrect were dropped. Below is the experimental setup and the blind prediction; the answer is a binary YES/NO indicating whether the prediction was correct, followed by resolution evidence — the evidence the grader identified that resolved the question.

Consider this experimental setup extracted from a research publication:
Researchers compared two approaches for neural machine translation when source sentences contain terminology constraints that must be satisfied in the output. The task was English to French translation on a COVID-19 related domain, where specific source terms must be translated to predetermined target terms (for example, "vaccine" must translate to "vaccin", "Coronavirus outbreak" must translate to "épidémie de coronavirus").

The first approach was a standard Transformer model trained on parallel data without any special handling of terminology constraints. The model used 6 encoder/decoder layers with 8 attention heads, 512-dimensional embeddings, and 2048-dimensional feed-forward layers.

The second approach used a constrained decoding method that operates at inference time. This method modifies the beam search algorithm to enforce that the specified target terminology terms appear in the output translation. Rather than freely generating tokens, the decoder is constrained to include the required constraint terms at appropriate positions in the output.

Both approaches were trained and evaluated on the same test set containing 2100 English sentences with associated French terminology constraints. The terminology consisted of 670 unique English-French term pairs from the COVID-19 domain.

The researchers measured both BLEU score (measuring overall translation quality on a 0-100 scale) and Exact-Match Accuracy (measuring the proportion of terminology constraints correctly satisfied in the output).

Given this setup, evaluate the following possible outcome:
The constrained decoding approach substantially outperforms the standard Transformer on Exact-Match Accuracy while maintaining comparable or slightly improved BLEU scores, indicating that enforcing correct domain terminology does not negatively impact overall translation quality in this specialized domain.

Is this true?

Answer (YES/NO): NO